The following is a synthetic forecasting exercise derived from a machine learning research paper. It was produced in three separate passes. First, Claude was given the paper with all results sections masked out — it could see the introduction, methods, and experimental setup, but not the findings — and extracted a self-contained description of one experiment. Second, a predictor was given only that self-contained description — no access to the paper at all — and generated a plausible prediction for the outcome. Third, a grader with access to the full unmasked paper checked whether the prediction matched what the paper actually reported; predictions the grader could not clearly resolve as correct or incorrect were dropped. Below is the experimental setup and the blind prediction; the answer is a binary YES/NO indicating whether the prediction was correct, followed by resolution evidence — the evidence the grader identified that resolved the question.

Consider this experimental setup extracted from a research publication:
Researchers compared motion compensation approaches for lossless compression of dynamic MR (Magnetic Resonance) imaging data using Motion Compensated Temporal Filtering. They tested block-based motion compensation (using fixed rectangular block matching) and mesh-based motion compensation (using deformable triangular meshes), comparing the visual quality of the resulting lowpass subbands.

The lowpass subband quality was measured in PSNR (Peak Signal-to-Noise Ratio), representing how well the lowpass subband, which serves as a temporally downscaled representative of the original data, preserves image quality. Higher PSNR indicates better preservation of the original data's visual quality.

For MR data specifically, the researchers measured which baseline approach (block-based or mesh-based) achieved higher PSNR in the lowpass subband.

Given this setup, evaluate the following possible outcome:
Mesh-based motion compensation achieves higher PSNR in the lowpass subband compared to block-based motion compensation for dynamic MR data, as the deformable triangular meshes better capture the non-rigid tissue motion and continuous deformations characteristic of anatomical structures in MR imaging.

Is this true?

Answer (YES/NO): NO